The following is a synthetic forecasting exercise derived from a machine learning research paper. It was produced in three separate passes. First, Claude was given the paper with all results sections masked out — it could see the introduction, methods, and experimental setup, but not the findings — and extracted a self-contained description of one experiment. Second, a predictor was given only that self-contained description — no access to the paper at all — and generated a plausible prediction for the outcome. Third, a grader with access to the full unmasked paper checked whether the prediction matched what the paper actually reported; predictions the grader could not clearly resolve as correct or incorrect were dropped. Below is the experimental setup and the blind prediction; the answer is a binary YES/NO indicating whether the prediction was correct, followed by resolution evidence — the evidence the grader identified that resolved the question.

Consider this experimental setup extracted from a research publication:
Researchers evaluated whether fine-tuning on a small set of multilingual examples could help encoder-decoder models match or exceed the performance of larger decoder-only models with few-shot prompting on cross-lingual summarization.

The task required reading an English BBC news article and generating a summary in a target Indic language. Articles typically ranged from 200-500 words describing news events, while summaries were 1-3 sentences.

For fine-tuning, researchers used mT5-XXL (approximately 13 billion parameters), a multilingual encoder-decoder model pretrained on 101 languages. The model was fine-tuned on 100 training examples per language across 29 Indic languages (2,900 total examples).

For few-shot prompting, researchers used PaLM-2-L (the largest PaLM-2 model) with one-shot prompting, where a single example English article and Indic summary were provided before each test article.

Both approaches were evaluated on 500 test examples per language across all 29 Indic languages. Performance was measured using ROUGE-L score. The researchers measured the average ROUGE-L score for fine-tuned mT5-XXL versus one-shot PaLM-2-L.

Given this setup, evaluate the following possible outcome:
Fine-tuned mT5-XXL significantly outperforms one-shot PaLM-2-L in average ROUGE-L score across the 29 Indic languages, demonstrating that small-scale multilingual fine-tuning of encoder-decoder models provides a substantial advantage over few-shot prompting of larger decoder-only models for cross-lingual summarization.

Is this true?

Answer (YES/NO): NO